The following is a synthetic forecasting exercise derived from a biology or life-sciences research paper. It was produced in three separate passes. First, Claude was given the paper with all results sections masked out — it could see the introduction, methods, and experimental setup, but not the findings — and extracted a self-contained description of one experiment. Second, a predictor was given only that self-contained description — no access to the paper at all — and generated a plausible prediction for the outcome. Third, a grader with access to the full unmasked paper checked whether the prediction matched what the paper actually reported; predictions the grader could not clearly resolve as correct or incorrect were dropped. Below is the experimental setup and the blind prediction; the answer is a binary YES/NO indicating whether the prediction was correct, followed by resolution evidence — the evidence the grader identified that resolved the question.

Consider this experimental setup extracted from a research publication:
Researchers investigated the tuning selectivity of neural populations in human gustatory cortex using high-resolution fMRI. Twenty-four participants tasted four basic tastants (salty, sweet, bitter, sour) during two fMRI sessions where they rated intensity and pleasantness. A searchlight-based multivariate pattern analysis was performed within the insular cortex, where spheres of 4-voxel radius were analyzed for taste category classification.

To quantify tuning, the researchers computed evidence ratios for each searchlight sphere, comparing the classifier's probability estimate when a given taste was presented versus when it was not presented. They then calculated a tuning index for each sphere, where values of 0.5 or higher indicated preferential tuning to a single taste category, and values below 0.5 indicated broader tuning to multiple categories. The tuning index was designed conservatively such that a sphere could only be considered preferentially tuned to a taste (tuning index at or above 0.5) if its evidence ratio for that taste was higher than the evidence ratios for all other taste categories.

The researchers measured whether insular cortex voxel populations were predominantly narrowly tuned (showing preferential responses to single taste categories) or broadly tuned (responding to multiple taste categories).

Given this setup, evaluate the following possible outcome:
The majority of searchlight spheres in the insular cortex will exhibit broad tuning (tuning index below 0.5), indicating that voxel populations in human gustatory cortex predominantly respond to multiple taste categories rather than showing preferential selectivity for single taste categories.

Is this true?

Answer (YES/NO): NO